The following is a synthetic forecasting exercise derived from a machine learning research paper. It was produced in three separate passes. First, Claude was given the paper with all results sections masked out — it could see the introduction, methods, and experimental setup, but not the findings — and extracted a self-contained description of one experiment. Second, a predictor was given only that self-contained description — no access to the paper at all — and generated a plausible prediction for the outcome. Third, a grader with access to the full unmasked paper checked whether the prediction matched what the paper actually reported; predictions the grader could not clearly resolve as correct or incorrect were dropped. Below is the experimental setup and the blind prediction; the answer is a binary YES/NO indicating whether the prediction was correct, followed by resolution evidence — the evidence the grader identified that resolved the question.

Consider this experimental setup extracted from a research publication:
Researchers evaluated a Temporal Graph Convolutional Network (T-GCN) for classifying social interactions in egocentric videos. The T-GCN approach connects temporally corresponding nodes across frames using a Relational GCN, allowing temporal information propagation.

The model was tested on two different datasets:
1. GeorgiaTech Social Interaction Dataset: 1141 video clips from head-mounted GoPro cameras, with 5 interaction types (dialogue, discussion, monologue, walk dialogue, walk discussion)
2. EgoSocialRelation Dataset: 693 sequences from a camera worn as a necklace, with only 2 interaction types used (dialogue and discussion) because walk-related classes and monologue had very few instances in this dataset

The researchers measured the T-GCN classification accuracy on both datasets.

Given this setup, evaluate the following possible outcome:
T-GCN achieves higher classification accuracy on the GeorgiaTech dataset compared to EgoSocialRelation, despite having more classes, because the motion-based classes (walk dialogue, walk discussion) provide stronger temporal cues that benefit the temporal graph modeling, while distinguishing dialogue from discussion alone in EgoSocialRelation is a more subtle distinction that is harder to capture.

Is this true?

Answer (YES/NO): NO